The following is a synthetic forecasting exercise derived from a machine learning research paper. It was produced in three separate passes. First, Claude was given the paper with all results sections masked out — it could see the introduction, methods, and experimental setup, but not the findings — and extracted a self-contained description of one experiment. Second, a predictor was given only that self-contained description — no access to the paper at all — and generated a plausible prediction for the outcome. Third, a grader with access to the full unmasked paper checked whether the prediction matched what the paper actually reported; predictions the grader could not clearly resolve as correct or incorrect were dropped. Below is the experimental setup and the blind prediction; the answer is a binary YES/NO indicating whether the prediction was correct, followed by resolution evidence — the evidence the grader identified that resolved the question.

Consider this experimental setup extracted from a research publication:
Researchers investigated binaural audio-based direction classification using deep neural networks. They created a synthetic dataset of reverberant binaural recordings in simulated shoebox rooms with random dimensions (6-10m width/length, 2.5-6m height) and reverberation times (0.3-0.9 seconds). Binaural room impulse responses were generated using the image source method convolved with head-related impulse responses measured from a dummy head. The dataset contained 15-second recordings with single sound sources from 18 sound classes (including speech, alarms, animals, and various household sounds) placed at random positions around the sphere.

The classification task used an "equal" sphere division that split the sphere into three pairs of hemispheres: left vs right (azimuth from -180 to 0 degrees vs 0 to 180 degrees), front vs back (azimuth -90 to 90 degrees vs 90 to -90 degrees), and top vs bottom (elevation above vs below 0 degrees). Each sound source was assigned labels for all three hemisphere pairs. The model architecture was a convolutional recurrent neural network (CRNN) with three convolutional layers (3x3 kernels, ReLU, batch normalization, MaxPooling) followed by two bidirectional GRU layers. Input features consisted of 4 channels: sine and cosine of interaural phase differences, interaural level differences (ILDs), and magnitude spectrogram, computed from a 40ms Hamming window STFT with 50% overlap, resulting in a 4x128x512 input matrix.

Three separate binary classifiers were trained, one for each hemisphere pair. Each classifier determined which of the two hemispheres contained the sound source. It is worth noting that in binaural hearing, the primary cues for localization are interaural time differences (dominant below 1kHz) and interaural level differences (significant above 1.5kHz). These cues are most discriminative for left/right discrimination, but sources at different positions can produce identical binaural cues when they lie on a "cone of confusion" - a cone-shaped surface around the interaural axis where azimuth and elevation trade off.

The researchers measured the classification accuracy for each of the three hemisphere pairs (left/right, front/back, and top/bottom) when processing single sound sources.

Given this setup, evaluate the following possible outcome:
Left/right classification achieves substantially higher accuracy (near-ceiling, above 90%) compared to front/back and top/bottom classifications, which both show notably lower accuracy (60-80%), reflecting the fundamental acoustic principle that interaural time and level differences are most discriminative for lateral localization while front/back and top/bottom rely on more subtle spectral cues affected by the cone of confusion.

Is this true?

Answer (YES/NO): NO